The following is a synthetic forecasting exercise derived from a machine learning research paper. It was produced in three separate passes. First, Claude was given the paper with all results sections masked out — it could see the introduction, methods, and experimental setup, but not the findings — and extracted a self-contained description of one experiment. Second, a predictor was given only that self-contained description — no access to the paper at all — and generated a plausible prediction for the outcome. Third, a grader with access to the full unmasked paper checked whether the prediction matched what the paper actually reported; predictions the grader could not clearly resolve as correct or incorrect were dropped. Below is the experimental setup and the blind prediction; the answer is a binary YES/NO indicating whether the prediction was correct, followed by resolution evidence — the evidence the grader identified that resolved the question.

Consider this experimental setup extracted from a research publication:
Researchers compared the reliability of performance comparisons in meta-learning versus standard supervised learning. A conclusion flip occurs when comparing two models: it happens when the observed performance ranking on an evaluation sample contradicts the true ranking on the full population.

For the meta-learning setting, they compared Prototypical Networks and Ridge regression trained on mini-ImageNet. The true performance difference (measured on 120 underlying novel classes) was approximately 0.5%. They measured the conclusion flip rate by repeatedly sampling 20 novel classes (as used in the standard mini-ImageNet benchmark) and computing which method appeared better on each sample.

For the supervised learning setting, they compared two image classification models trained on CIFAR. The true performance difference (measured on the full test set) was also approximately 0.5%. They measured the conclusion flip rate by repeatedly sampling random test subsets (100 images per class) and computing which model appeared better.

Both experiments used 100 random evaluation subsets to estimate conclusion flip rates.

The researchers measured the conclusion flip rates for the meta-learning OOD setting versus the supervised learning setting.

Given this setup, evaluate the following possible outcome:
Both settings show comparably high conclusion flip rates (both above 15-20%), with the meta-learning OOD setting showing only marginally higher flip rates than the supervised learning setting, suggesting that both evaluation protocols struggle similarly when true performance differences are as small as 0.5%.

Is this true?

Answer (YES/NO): NO